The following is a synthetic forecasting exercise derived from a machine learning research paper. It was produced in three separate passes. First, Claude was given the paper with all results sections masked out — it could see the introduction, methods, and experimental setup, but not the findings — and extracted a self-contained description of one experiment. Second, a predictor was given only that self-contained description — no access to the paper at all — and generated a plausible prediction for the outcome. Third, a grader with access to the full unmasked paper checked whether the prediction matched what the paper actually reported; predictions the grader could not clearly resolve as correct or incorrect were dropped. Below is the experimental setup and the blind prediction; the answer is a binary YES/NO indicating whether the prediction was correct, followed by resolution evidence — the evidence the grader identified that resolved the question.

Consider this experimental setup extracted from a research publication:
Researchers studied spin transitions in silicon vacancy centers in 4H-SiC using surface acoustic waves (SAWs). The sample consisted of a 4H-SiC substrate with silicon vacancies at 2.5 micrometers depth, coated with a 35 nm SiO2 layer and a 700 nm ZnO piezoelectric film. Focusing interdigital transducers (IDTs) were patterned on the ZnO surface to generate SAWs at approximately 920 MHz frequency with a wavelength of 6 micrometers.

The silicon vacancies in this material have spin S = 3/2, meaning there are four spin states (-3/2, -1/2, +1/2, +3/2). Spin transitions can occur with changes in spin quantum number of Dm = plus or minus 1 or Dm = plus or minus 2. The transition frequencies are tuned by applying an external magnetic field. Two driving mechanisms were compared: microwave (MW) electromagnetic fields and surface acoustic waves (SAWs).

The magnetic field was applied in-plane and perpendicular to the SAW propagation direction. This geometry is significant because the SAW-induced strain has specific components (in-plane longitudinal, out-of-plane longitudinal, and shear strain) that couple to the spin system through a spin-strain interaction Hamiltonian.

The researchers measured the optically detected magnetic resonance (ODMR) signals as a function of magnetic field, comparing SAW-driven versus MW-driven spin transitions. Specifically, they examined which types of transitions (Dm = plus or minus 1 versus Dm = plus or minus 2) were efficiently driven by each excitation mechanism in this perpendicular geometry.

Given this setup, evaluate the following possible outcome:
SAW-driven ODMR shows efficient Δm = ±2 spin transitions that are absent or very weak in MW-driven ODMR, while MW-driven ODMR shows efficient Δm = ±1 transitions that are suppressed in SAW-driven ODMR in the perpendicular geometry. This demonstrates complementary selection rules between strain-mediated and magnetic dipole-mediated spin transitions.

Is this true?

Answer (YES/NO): YES